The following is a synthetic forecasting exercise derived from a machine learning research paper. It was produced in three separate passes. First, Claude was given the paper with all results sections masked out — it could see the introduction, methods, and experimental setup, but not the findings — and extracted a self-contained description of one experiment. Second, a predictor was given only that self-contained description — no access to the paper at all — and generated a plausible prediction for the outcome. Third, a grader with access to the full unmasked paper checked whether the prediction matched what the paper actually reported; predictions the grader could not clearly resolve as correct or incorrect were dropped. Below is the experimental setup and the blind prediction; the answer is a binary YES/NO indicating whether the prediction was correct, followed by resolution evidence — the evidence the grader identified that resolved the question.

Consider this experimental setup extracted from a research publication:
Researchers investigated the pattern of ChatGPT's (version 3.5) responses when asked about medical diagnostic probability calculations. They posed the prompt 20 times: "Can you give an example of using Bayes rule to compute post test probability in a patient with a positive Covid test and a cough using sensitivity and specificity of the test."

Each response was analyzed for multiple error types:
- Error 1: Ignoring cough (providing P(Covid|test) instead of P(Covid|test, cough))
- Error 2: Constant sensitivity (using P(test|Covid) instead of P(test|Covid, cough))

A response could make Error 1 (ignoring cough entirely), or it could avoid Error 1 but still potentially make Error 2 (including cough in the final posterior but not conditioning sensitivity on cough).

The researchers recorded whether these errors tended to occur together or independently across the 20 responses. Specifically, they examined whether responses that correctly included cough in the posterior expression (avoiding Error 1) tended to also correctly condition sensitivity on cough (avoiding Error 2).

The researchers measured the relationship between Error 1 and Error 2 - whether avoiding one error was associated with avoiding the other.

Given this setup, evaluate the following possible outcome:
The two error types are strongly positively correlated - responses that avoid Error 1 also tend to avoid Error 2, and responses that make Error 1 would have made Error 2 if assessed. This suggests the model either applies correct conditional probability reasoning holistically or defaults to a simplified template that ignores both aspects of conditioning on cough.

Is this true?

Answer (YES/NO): NO